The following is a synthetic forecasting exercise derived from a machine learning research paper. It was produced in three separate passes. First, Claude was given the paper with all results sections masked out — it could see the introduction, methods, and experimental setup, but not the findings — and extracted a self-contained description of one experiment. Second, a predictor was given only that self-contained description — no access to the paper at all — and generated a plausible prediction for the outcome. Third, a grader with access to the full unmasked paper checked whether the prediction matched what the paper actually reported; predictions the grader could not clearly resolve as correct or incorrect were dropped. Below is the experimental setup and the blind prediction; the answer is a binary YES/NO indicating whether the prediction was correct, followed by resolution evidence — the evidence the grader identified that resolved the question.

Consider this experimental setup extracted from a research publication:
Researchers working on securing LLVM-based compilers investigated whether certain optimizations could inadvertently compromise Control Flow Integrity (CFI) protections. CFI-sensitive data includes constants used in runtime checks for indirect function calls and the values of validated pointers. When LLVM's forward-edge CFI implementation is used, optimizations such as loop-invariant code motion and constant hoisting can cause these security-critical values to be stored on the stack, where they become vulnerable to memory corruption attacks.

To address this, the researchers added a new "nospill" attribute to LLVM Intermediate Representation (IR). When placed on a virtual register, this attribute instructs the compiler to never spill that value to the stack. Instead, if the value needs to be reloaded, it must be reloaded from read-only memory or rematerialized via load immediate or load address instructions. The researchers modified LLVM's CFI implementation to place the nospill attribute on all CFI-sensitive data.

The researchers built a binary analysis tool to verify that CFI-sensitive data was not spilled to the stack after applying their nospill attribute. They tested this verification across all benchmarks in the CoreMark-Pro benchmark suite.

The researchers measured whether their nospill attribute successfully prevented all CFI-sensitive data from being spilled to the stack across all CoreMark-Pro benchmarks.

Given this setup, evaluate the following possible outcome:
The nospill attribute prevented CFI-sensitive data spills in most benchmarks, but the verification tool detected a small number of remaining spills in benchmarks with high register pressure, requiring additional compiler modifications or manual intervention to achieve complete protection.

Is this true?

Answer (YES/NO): NO